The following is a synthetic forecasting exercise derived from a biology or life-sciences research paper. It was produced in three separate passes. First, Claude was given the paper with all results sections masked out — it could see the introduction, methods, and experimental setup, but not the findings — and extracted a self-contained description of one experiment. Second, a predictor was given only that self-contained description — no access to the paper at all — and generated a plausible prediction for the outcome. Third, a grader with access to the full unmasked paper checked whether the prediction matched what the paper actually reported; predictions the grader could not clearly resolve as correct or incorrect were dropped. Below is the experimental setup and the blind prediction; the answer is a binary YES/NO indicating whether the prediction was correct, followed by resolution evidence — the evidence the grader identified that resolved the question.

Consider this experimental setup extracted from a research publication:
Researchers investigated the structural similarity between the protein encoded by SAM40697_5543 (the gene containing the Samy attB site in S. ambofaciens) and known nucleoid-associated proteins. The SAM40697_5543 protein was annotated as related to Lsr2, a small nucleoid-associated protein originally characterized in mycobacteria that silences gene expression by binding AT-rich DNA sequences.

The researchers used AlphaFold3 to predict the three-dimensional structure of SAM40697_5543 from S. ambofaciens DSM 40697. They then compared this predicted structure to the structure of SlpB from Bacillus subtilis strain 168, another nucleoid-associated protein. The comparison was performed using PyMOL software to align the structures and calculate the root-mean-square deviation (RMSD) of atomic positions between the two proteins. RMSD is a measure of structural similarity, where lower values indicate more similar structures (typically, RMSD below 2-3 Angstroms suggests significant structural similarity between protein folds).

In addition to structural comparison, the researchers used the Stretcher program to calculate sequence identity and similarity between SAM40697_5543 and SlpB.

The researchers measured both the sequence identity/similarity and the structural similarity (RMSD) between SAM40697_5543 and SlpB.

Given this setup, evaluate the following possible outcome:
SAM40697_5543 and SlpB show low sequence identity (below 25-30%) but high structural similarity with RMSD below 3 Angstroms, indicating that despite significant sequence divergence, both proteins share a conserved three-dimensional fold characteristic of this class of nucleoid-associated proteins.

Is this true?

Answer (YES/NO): NO